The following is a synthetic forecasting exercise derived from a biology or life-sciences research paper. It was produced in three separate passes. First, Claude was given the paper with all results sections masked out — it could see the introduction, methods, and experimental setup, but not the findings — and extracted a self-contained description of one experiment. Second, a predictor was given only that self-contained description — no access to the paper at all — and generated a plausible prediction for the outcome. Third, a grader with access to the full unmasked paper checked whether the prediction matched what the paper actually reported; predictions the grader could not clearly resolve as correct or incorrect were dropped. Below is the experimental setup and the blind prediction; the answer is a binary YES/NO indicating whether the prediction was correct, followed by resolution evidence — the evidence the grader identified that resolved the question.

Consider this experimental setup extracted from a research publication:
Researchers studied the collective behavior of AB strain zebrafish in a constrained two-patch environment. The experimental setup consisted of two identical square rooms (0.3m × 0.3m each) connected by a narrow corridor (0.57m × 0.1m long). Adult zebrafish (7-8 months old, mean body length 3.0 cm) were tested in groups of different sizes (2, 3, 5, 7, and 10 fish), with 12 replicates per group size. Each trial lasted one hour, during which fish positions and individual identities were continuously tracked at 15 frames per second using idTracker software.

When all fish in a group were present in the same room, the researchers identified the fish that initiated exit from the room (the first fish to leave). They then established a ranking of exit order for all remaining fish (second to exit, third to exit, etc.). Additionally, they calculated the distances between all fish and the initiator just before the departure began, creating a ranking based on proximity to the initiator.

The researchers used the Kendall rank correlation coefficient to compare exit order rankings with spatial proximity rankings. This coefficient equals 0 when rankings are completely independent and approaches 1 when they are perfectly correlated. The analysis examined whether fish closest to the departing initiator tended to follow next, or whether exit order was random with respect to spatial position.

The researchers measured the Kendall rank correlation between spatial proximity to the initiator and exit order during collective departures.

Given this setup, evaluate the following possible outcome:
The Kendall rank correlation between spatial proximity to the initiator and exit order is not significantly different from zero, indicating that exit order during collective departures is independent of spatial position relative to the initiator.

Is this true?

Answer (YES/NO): NO